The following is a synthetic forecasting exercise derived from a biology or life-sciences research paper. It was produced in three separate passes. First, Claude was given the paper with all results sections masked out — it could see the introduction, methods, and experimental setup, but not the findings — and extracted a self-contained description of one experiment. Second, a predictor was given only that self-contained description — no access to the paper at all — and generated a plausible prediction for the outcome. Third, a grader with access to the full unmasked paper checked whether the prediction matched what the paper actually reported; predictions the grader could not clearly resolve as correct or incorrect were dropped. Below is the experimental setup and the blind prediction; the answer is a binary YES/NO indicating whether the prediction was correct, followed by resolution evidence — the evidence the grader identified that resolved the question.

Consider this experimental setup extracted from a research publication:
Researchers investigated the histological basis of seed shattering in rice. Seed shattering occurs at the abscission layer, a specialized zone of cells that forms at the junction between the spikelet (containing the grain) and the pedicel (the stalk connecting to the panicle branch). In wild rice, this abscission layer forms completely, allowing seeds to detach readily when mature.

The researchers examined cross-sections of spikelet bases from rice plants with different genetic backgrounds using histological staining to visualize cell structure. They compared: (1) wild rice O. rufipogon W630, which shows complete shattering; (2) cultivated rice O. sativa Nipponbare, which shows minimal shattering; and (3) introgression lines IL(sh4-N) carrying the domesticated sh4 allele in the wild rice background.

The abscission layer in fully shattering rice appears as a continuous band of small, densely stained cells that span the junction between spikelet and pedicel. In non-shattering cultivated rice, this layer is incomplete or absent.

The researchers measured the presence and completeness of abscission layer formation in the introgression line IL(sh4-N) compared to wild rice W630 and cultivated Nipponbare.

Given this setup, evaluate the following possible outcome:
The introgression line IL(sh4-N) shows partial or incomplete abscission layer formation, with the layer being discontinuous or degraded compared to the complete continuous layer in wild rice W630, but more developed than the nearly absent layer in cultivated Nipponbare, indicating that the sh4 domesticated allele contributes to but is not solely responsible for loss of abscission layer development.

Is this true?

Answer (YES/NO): NO